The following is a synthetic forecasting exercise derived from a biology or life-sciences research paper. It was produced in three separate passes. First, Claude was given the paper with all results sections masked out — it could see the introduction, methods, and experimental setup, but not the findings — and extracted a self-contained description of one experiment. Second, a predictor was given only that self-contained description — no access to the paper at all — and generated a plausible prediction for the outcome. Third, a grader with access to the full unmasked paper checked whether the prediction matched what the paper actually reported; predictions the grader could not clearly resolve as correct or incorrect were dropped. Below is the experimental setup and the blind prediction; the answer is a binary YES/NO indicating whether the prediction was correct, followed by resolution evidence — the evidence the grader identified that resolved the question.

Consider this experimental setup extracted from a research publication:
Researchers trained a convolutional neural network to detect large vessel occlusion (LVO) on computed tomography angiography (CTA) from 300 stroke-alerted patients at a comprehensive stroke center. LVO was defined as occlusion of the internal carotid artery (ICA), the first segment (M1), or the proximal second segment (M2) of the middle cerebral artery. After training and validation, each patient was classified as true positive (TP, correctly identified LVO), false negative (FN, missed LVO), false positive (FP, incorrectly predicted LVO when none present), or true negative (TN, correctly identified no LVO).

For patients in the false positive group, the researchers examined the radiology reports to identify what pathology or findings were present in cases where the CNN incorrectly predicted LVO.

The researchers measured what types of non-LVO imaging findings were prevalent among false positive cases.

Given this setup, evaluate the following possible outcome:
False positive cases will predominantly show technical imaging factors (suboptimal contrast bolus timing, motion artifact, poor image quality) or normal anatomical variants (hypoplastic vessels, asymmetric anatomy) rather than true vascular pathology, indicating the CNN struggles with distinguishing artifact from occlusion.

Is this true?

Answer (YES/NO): NO